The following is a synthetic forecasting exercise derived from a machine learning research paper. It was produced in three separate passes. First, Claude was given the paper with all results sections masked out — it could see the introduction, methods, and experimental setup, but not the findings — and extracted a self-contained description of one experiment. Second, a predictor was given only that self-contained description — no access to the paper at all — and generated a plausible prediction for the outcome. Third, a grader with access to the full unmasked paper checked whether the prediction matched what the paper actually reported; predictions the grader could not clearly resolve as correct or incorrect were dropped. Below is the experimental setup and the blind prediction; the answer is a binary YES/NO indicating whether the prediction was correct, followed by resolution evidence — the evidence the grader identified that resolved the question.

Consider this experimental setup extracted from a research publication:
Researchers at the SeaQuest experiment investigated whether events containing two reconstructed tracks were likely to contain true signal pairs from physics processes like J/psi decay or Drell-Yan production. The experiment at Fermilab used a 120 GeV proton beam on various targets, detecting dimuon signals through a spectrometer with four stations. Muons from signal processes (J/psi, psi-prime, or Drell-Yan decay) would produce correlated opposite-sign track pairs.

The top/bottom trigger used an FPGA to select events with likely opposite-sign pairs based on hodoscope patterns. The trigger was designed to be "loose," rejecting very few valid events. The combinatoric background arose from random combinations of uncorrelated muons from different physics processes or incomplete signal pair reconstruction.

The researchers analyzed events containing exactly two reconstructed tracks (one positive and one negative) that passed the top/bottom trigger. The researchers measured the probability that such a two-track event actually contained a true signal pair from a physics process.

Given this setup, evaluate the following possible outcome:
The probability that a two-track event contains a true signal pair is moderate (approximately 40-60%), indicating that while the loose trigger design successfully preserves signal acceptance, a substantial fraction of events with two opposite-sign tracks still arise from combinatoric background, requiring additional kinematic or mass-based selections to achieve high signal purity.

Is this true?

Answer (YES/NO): NO